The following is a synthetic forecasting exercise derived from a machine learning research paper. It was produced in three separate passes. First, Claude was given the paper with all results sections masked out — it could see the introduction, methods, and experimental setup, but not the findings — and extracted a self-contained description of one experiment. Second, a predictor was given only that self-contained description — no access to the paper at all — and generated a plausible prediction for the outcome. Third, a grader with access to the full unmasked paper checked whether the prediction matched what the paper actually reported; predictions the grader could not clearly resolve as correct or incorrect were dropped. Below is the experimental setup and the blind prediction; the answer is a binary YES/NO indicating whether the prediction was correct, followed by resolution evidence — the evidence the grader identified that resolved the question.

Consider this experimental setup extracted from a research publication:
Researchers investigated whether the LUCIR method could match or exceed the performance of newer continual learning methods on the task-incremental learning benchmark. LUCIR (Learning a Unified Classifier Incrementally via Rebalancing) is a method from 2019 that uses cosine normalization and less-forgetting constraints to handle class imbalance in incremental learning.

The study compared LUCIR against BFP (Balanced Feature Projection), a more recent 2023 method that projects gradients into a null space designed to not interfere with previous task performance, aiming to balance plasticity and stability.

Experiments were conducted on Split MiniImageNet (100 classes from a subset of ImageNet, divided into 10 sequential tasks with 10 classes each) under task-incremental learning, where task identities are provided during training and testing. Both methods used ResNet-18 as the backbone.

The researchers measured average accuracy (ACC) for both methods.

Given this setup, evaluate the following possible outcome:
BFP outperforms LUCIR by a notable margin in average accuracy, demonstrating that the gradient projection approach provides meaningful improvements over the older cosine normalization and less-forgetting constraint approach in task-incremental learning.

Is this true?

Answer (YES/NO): NO